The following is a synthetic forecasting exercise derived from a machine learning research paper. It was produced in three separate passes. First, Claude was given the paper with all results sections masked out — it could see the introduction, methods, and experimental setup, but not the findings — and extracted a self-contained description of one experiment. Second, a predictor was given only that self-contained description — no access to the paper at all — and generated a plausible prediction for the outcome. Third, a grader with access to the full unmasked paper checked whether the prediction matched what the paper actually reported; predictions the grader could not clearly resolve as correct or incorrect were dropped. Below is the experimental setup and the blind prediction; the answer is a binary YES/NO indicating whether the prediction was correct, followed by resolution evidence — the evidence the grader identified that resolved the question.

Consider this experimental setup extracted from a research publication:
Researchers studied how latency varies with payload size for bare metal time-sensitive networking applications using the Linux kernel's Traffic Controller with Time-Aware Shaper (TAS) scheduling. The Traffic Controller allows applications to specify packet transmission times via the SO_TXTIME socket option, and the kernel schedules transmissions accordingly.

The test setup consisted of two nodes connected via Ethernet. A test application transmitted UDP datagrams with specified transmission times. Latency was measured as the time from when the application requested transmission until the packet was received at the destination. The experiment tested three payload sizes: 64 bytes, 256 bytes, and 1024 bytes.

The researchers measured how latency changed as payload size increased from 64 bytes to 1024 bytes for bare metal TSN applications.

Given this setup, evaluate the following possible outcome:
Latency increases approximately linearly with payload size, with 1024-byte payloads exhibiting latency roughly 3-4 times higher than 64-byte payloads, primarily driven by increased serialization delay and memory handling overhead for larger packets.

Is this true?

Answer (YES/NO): NO